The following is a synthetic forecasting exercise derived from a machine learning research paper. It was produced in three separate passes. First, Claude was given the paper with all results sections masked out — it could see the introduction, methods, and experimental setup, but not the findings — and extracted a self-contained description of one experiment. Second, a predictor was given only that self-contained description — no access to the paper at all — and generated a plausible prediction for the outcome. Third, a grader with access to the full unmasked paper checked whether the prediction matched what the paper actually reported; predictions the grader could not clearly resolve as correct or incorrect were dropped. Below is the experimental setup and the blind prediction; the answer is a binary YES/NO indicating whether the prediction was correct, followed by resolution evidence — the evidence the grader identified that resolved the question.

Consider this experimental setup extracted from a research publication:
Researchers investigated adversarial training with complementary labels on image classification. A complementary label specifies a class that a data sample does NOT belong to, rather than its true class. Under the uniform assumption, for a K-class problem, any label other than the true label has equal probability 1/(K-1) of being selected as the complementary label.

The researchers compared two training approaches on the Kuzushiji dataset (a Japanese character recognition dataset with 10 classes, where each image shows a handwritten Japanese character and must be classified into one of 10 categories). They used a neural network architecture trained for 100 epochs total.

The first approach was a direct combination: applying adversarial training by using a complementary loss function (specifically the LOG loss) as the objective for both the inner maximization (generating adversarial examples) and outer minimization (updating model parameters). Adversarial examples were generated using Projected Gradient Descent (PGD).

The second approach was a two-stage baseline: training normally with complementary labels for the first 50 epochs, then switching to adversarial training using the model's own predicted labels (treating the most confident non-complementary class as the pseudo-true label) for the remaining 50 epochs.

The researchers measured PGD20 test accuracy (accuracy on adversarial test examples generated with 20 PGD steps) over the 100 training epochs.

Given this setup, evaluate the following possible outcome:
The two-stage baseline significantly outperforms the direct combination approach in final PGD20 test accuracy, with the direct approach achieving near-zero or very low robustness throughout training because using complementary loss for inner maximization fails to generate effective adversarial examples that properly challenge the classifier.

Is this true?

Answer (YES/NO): YES